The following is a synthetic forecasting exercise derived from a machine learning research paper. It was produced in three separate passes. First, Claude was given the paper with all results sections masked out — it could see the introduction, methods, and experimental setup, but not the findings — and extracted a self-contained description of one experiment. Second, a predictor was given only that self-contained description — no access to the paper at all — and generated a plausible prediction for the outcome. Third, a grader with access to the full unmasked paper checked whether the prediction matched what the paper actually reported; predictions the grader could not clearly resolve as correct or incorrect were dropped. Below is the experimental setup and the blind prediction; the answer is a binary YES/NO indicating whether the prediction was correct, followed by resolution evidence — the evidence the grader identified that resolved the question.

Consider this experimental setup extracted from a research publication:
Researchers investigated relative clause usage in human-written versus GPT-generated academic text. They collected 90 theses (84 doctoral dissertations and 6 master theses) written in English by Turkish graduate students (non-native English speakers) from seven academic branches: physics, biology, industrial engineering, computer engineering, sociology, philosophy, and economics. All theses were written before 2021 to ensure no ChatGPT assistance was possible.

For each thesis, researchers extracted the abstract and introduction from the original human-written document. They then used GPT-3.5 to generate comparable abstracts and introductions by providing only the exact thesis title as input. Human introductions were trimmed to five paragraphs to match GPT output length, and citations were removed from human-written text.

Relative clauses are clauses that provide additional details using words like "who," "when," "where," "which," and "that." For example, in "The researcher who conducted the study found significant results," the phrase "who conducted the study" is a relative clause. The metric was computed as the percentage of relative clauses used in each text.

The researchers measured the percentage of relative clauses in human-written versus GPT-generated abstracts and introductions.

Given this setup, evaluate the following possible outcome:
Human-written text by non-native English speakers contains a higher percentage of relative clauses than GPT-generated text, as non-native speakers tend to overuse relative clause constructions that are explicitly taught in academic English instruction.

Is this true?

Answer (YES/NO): YES